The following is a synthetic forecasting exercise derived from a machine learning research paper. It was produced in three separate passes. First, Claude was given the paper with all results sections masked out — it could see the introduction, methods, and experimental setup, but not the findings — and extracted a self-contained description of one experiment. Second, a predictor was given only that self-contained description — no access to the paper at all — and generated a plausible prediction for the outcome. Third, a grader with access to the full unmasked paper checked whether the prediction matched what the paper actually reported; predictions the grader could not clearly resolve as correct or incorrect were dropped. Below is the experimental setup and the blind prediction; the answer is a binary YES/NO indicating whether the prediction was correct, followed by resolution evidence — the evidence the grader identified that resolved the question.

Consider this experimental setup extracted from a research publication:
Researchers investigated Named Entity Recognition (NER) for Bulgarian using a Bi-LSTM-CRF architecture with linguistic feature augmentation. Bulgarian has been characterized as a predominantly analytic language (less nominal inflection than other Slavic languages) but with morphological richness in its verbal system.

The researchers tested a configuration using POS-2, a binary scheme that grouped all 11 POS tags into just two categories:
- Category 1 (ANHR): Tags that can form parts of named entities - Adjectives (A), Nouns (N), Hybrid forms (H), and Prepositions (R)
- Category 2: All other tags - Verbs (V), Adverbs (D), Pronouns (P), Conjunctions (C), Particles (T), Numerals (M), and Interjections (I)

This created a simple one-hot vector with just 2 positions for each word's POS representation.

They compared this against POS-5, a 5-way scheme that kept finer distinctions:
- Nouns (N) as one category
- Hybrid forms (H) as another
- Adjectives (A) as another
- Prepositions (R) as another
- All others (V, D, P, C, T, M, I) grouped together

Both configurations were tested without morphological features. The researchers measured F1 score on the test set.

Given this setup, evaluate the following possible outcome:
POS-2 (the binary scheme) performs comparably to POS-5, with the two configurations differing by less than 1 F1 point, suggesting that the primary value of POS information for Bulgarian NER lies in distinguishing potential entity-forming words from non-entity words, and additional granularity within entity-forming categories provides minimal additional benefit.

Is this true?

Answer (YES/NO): NO